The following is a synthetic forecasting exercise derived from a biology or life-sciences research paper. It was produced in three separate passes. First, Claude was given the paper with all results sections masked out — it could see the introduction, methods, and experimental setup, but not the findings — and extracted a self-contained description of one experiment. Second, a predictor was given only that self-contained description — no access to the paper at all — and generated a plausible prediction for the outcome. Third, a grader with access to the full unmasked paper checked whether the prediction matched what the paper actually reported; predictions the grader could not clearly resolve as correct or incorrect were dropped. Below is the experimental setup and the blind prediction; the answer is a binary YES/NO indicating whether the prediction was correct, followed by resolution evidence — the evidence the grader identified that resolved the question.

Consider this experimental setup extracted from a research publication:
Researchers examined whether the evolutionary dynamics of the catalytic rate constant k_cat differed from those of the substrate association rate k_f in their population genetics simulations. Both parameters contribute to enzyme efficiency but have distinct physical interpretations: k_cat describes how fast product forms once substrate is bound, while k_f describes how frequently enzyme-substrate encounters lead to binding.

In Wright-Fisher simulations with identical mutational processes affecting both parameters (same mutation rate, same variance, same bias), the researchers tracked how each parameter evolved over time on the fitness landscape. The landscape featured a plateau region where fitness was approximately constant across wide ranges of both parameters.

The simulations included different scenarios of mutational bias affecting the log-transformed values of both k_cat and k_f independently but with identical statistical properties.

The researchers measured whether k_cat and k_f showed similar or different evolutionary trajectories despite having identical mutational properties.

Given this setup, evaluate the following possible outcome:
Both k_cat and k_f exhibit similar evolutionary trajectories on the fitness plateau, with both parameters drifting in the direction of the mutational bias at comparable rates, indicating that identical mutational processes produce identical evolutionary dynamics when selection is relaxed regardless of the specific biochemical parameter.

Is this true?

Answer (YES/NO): YES